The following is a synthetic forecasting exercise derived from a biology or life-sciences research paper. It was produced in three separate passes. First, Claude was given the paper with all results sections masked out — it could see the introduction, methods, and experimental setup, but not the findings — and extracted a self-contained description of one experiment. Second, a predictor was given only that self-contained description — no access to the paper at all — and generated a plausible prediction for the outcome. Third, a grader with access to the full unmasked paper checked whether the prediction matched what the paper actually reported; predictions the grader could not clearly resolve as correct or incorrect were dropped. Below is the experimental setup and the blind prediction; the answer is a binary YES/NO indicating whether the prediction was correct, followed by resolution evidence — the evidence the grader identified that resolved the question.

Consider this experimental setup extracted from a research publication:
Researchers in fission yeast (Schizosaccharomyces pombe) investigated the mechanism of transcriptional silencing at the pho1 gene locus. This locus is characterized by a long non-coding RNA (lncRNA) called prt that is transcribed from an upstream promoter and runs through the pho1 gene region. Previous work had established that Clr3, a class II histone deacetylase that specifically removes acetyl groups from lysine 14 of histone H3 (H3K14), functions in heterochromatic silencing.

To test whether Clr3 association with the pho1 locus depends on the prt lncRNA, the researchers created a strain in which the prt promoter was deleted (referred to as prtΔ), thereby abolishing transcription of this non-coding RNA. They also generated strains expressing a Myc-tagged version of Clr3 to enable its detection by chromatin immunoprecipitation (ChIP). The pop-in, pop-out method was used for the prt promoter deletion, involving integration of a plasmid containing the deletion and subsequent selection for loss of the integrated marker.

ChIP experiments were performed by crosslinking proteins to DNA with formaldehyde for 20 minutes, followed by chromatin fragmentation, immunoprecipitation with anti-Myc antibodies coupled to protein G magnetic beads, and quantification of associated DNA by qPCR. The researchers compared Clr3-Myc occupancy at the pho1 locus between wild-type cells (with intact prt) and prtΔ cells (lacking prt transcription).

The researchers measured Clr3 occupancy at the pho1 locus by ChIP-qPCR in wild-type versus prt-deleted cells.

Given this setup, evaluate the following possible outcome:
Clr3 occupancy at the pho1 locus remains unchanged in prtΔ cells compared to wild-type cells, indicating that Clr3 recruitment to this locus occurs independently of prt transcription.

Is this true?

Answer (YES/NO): NO